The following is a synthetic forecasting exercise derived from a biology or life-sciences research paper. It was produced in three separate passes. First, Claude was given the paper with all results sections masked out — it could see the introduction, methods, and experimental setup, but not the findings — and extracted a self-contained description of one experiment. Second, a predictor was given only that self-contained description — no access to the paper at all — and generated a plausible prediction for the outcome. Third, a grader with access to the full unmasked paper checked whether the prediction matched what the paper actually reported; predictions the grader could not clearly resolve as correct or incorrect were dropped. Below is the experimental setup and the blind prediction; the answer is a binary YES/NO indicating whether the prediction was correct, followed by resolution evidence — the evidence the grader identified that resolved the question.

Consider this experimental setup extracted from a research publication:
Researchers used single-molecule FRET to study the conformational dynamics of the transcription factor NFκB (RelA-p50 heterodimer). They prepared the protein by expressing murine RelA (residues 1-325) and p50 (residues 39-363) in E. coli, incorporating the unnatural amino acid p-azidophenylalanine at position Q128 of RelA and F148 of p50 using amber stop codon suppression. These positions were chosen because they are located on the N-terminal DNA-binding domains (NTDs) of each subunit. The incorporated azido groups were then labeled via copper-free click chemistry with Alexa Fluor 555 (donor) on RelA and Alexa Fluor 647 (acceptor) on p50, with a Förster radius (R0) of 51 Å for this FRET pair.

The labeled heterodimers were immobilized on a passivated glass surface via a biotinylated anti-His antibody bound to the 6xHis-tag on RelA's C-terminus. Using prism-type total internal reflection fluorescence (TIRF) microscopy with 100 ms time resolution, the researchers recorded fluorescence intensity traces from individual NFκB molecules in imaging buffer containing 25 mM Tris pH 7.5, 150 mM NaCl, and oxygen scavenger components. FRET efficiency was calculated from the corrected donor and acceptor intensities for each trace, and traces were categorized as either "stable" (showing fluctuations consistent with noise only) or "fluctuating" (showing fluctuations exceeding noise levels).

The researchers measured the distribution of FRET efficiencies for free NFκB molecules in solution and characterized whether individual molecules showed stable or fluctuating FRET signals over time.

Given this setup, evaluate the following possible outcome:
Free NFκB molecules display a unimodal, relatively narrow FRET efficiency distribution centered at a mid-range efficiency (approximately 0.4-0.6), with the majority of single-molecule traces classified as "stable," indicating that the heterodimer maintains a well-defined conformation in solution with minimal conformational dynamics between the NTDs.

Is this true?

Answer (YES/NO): NO